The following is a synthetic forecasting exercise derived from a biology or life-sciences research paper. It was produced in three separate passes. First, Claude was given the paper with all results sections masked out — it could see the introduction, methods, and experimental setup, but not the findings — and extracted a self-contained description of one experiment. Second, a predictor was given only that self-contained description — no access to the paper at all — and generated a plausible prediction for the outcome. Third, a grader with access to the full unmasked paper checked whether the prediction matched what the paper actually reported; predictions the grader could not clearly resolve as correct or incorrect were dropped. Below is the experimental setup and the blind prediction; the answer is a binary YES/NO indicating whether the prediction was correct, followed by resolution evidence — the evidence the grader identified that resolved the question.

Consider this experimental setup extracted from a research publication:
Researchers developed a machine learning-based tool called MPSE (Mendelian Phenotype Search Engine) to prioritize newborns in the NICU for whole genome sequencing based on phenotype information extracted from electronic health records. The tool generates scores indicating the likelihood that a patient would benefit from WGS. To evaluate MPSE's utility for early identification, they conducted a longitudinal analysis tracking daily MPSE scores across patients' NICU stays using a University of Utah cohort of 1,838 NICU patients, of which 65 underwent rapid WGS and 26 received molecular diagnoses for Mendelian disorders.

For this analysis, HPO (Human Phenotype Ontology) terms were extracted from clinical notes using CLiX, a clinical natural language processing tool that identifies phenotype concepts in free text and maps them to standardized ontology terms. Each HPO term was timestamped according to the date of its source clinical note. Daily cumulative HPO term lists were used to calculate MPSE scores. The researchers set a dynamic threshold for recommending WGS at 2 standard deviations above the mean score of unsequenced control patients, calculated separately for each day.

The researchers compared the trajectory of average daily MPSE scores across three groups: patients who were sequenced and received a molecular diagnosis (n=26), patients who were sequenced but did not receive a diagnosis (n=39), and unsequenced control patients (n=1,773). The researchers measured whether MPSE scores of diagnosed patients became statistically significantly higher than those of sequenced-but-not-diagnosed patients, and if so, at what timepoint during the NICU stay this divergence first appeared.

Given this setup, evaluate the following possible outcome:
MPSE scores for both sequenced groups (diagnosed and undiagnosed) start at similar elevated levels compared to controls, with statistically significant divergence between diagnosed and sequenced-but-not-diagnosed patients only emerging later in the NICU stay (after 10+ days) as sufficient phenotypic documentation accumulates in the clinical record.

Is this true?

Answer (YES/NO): NO